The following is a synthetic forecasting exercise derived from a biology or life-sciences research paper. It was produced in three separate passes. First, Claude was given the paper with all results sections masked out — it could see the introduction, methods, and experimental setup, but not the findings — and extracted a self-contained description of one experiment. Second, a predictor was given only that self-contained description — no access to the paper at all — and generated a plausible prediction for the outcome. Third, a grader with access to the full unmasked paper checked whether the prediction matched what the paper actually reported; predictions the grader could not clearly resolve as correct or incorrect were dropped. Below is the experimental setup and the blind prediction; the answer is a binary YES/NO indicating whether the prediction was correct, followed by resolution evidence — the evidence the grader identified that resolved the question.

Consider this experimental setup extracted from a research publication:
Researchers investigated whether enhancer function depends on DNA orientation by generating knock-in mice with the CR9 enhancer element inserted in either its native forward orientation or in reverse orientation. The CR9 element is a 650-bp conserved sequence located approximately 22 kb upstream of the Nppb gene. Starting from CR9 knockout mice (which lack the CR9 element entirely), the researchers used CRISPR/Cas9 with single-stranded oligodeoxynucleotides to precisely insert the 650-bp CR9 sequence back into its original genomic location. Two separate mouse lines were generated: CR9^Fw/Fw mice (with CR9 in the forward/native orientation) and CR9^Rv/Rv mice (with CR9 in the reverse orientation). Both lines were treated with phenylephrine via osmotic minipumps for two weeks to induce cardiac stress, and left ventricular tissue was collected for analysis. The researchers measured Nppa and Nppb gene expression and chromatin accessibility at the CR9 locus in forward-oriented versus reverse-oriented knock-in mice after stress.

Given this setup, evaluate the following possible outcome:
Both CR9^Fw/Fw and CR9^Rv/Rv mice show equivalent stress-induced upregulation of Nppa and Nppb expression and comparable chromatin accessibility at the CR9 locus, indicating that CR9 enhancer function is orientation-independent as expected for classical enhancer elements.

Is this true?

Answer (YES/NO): YES